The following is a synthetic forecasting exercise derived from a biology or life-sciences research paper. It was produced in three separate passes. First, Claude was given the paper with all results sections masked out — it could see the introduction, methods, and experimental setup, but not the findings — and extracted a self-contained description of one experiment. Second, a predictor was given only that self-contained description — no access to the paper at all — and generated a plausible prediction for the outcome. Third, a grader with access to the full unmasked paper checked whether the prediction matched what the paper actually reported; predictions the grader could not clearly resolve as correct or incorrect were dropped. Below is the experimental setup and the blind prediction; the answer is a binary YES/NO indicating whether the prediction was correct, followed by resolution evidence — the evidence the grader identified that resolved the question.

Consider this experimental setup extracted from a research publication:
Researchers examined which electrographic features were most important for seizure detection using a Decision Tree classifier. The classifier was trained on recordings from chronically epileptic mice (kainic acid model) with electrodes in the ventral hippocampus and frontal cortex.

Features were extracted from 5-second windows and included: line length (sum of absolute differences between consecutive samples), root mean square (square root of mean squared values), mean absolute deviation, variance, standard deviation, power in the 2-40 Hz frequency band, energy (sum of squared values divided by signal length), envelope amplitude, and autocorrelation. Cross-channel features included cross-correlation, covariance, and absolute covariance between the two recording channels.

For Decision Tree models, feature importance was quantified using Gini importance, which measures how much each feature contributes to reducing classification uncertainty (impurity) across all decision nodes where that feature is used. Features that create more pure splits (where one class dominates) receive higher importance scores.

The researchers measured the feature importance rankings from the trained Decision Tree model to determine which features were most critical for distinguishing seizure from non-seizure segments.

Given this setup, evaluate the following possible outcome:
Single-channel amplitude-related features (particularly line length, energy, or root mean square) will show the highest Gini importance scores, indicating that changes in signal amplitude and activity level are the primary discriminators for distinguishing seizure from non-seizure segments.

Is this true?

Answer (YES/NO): YES